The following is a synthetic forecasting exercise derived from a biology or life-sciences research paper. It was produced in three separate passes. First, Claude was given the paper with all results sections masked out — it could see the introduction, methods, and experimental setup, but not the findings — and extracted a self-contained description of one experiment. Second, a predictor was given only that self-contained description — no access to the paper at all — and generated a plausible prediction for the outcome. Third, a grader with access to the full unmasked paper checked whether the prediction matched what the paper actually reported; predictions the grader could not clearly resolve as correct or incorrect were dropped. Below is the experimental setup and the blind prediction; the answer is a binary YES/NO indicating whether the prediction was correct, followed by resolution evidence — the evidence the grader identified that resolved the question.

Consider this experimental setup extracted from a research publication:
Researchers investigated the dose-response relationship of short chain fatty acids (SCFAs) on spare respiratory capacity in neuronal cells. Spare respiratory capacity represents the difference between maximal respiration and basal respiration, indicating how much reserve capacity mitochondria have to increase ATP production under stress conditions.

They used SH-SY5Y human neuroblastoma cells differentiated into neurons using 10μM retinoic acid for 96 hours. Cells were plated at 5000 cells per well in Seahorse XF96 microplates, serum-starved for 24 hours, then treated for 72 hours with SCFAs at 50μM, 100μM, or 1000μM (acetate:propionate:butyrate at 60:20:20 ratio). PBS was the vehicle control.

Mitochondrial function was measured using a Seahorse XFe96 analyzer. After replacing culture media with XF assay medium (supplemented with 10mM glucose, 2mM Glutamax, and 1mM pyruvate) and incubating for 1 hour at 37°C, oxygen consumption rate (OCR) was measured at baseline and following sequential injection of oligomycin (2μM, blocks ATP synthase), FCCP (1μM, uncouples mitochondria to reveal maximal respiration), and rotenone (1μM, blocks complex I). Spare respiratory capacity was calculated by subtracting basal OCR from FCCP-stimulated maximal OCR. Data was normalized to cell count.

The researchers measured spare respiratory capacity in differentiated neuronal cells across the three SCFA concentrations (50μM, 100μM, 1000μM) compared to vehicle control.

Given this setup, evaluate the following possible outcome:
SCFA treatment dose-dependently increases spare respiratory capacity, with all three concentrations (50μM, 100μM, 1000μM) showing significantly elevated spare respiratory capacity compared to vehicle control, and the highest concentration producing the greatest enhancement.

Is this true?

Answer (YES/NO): NO